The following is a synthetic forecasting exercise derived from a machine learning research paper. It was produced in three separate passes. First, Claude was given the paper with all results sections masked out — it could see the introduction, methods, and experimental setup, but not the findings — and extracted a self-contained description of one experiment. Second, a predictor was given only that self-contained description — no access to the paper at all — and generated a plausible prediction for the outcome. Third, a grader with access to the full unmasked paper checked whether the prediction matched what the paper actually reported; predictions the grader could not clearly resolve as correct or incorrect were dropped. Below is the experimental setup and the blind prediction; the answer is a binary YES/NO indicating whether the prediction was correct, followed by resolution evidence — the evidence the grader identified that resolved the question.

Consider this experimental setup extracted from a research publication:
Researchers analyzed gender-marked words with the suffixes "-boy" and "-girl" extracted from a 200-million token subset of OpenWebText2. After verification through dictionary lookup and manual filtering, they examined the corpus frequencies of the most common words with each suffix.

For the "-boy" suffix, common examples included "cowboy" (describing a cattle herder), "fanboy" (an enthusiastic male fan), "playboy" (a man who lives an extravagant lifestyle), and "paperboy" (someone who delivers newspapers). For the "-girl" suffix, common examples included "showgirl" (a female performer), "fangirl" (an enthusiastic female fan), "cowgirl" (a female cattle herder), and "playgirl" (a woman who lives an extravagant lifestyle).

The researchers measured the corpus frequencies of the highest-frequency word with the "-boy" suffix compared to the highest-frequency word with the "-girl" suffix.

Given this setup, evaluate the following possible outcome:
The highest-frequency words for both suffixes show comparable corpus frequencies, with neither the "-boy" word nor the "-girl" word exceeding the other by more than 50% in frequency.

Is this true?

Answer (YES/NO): NO